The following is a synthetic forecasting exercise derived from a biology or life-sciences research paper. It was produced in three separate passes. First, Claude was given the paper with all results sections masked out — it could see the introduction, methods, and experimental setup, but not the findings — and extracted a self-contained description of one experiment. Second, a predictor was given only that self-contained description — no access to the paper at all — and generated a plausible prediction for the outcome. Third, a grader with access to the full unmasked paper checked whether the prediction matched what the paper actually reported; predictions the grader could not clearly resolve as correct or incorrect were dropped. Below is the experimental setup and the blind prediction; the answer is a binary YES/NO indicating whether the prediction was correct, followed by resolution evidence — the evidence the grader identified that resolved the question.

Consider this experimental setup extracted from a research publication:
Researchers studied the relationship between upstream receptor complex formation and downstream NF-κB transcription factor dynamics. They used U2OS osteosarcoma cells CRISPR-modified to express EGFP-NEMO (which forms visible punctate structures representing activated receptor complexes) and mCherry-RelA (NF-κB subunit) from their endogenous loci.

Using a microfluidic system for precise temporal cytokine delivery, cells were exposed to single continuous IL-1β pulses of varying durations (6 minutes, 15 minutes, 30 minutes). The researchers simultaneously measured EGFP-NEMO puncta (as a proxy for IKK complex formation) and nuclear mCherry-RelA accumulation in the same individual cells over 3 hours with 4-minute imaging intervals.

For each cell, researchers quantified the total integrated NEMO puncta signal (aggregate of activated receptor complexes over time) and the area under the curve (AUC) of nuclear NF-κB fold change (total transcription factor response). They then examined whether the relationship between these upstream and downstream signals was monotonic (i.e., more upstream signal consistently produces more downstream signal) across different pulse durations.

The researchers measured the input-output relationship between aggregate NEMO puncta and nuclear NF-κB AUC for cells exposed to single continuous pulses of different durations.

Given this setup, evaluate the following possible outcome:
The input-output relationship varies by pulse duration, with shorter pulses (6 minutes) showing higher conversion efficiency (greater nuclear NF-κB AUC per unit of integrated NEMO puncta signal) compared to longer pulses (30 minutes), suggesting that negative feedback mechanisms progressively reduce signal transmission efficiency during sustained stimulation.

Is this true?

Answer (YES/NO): NO